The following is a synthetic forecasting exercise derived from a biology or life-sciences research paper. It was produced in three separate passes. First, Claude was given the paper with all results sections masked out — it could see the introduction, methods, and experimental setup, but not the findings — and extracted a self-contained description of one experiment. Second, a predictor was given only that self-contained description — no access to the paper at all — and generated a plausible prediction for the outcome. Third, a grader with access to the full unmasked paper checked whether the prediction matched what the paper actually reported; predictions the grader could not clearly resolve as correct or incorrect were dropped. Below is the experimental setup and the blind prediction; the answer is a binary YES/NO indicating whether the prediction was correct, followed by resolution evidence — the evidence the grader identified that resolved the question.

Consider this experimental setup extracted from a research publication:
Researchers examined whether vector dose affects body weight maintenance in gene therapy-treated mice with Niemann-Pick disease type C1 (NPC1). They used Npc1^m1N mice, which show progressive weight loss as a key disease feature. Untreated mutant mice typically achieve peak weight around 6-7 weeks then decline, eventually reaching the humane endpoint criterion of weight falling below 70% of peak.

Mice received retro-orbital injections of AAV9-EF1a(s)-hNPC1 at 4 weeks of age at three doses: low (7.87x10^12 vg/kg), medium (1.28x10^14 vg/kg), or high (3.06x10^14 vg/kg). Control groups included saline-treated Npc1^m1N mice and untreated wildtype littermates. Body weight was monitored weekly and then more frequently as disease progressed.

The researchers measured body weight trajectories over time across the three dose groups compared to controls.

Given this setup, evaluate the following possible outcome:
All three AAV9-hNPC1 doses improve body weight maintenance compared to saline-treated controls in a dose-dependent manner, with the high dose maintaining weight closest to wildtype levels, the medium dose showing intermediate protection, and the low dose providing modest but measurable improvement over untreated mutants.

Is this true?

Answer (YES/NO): NO